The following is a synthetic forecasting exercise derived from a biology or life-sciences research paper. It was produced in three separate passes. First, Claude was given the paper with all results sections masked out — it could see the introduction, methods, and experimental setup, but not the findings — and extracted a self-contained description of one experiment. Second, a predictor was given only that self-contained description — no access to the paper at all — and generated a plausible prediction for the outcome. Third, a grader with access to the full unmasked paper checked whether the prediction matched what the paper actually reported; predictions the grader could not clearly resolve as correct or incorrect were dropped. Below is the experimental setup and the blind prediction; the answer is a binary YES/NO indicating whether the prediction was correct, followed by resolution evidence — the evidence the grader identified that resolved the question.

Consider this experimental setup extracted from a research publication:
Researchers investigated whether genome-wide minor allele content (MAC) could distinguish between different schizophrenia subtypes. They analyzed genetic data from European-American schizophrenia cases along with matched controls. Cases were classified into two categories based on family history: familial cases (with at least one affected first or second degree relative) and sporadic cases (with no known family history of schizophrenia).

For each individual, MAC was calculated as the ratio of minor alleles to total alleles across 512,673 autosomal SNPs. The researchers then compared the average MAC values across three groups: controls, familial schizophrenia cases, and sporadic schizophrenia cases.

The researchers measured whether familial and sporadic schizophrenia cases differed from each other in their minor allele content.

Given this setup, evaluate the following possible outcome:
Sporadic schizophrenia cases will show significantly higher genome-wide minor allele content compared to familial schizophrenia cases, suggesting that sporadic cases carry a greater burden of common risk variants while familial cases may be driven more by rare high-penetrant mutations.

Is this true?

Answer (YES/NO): NO